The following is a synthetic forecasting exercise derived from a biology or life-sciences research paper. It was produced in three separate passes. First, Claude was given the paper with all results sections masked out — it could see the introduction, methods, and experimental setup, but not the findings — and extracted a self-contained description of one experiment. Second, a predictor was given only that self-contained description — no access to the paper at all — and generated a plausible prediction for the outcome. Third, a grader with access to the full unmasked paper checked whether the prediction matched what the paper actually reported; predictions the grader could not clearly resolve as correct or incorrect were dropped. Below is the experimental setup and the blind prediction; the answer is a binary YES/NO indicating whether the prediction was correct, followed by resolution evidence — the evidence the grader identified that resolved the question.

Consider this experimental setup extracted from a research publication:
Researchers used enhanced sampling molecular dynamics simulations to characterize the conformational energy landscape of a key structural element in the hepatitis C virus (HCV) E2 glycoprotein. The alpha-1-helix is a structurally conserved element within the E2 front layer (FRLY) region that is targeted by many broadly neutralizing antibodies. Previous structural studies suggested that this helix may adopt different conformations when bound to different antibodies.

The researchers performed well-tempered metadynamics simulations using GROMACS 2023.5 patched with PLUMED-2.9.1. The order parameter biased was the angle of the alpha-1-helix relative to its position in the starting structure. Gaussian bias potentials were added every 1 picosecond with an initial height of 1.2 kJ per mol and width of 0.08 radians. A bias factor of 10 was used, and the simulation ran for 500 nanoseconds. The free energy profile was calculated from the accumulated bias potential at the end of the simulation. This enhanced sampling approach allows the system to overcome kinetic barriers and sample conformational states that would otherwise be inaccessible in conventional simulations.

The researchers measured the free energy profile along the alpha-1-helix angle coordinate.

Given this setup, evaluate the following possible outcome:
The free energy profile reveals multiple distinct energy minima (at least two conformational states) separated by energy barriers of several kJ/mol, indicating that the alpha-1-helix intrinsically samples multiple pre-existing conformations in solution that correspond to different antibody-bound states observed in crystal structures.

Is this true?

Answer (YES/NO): YES